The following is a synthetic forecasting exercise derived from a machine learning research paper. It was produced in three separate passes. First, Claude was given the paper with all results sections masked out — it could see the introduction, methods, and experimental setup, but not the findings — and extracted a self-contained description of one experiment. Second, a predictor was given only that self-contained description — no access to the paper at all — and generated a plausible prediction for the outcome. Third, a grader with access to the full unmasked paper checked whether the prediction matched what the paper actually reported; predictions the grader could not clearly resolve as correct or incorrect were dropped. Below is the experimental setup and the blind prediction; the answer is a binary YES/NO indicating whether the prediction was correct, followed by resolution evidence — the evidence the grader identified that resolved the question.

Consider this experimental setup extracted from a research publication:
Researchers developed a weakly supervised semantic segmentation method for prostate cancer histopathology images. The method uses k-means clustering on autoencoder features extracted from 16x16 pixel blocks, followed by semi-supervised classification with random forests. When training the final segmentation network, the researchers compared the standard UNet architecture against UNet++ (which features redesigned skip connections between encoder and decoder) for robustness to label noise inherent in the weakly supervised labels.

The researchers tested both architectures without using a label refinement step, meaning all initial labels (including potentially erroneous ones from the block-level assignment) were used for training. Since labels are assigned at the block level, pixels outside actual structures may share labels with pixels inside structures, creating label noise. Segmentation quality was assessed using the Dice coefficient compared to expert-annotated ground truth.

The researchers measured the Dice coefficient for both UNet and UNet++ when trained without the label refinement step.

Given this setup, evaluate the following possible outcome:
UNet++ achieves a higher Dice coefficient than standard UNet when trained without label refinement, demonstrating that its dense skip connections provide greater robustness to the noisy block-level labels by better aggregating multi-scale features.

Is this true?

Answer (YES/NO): YES